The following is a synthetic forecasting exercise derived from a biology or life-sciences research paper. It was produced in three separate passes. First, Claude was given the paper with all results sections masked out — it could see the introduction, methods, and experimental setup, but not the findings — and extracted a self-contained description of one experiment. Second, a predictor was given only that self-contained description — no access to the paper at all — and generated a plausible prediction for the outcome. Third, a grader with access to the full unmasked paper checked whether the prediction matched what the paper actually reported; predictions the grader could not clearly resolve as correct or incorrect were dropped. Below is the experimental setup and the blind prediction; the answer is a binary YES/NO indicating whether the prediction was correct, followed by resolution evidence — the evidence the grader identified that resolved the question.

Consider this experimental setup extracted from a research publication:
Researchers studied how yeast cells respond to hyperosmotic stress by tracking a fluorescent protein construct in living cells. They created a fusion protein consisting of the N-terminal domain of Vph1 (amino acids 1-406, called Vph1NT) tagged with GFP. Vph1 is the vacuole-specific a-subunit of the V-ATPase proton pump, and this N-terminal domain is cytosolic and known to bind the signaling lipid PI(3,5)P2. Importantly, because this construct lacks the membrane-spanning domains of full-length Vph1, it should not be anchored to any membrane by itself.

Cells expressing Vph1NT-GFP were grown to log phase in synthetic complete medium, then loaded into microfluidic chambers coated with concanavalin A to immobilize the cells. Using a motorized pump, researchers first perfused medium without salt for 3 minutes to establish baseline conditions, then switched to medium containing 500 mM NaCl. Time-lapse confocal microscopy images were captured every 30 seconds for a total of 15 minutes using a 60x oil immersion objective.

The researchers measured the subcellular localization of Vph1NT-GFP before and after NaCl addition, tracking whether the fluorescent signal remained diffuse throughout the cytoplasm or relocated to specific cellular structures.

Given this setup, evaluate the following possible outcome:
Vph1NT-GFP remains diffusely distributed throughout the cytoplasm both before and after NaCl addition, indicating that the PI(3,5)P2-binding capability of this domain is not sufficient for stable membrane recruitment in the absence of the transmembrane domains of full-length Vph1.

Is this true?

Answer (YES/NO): NO